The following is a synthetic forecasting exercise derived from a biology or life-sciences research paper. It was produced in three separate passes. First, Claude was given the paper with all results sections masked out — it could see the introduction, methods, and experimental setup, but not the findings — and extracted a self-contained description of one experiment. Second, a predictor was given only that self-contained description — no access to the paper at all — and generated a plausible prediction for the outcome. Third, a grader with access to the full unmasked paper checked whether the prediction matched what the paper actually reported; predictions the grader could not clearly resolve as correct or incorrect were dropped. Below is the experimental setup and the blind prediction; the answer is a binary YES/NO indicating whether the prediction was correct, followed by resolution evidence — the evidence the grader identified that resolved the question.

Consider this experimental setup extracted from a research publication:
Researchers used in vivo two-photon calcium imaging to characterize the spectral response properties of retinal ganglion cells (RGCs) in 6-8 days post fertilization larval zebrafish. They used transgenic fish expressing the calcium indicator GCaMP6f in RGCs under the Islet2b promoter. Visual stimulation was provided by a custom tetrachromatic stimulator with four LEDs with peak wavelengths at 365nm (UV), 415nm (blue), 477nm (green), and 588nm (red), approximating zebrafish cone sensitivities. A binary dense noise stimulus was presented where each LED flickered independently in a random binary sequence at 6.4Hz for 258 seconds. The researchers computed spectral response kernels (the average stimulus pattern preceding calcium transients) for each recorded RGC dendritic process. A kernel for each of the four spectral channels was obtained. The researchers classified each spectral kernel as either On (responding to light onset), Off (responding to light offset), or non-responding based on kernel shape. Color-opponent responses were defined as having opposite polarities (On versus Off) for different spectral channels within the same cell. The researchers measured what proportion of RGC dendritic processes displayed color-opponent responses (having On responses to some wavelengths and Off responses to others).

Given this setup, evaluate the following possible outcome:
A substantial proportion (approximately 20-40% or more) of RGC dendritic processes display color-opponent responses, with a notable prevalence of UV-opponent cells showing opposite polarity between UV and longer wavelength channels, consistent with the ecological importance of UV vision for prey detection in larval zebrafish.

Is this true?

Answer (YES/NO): NO